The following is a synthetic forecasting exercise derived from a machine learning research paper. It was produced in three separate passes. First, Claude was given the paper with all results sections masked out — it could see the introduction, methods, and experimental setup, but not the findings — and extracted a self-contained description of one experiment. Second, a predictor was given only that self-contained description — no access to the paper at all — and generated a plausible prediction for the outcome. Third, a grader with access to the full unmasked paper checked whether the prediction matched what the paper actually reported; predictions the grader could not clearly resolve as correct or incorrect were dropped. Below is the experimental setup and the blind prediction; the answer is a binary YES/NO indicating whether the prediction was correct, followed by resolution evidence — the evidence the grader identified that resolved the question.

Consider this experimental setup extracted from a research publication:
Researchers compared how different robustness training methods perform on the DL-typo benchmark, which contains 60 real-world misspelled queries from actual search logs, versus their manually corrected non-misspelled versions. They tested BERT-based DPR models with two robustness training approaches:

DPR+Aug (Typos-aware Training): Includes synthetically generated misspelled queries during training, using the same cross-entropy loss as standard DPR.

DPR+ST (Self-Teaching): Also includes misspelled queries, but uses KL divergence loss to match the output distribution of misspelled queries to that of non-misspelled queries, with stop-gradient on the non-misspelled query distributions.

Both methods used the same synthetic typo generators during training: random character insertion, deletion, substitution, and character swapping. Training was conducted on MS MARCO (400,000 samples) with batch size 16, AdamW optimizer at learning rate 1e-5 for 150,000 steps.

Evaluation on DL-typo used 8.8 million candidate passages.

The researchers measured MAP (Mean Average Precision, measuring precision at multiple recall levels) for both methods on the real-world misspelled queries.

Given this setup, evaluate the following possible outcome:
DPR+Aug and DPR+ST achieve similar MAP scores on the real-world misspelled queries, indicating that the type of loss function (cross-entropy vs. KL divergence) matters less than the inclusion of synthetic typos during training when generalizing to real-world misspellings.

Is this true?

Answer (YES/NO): YES